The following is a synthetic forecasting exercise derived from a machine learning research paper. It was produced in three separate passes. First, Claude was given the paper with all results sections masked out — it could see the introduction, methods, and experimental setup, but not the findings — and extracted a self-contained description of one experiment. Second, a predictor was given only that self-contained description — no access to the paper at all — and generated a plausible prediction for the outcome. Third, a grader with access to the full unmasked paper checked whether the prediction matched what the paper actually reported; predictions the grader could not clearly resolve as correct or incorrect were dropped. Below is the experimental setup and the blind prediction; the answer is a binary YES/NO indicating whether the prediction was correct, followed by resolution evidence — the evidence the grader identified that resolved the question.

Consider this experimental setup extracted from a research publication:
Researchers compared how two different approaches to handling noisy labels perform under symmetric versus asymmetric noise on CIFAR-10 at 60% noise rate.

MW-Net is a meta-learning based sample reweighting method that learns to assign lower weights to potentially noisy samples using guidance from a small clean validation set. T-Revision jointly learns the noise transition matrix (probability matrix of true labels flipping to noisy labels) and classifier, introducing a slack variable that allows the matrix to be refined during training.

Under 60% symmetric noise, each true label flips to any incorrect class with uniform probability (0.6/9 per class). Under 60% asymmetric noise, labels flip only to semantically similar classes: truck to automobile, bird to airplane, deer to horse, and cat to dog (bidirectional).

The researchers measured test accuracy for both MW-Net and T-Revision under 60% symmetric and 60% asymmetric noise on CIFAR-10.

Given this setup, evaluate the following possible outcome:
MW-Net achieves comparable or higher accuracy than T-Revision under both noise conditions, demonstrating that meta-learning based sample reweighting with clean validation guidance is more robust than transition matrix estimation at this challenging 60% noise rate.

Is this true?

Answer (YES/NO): NO